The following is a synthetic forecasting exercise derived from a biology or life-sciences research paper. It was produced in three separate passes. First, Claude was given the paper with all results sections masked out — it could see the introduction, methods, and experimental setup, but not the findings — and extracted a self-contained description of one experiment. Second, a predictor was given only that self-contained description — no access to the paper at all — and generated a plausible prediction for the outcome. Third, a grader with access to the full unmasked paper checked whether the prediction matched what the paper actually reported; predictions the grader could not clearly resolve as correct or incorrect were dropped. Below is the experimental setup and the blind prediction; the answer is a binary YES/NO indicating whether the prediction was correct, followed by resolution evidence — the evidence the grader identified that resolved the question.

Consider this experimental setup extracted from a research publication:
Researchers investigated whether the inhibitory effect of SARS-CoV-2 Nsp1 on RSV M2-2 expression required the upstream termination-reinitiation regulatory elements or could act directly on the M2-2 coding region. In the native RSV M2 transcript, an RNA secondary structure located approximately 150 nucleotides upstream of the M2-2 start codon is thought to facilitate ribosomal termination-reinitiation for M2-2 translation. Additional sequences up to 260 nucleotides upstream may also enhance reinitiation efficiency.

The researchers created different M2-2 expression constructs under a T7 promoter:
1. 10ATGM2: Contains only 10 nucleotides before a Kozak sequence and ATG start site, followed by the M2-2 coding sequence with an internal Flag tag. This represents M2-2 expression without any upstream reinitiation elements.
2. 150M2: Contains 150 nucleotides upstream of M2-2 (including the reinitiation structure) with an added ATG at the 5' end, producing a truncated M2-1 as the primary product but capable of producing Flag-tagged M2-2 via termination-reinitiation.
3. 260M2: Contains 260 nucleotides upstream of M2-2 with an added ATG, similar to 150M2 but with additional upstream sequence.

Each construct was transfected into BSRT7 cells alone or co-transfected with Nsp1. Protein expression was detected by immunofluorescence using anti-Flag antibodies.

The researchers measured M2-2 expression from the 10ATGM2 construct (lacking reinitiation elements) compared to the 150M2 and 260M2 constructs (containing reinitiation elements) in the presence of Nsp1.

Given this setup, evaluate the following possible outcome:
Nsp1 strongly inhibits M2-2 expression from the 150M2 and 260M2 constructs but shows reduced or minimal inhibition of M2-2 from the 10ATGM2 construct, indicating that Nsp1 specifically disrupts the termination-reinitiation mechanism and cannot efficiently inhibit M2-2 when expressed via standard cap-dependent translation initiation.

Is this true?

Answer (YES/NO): YES